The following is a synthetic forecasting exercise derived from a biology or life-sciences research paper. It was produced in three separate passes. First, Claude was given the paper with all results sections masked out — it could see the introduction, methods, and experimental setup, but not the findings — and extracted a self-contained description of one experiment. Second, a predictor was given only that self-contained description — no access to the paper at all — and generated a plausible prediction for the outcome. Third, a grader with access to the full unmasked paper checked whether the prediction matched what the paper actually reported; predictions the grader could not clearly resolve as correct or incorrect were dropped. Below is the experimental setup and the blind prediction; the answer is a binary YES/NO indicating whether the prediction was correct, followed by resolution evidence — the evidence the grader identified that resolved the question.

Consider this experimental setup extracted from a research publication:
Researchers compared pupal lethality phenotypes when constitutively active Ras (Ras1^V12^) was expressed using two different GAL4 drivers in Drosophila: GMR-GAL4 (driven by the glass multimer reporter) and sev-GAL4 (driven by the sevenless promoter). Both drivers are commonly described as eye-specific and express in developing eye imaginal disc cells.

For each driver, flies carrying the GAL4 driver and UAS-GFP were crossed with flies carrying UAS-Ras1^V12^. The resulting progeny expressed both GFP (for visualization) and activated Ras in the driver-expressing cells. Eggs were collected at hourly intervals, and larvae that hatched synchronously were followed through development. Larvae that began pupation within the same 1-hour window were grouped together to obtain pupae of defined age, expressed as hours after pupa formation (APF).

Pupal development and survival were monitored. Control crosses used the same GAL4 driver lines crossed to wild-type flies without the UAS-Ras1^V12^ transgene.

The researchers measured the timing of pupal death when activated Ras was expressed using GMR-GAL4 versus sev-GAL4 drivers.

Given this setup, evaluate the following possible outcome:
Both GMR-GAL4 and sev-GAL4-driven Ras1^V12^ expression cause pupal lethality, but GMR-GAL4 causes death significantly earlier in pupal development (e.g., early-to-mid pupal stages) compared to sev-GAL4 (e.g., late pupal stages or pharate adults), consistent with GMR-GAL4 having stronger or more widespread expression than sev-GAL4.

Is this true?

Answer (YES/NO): YES